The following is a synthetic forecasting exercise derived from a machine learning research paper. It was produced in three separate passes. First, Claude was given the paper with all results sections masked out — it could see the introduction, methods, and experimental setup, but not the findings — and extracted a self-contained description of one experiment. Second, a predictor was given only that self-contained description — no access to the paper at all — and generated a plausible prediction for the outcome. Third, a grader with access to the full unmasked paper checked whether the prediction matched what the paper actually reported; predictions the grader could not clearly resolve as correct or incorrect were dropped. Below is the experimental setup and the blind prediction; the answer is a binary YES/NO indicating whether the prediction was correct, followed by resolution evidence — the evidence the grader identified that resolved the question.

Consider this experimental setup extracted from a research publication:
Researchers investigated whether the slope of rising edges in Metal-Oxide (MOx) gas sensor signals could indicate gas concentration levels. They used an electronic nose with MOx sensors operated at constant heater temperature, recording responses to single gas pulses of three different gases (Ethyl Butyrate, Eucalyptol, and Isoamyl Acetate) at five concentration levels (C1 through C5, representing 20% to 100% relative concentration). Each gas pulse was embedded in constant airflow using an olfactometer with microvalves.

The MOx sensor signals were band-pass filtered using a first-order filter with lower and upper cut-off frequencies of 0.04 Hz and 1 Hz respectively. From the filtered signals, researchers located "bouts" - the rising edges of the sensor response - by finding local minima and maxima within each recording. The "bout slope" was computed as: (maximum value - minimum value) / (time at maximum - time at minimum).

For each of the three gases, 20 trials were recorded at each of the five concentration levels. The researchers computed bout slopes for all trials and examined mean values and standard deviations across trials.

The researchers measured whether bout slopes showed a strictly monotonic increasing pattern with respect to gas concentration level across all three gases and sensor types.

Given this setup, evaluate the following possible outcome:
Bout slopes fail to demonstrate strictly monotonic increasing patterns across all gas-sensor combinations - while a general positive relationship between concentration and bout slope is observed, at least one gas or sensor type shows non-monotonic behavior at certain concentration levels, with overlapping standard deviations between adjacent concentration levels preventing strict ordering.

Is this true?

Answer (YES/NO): NO